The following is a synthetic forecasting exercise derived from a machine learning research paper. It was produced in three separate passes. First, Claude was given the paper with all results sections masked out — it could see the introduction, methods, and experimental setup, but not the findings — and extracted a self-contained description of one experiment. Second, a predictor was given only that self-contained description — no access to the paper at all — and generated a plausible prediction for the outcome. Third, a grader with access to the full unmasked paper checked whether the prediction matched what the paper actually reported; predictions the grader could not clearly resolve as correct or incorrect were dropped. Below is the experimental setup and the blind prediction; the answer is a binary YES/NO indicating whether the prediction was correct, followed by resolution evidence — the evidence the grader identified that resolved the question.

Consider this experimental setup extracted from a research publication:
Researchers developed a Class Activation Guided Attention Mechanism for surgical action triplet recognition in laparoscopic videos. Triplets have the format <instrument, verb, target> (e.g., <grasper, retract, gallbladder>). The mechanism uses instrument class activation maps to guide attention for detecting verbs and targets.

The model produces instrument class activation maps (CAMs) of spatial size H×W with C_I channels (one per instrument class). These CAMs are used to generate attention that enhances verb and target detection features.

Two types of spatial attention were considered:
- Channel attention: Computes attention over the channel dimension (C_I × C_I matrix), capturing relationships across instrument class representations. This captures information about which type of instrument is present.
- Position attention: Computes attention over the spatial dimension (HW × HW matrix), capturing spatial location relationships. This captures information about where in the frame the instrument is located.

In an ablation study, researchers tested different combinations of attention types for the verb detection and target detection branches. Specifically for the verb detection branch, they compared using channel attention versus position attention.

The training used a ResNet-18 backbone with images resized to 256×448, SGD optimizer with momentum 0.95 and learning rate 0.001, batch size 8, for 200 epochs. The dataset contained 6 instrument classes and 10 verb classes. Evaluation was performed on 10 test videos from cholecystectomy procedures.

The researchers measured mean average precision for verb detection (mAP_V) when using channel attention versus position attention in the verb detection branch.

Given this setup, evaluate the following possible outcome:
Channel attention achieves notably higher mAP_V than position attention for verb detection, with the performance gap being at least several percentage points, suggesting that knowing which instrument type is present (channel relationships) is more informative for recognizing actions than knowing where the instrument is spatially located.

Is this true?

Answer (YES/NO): YES